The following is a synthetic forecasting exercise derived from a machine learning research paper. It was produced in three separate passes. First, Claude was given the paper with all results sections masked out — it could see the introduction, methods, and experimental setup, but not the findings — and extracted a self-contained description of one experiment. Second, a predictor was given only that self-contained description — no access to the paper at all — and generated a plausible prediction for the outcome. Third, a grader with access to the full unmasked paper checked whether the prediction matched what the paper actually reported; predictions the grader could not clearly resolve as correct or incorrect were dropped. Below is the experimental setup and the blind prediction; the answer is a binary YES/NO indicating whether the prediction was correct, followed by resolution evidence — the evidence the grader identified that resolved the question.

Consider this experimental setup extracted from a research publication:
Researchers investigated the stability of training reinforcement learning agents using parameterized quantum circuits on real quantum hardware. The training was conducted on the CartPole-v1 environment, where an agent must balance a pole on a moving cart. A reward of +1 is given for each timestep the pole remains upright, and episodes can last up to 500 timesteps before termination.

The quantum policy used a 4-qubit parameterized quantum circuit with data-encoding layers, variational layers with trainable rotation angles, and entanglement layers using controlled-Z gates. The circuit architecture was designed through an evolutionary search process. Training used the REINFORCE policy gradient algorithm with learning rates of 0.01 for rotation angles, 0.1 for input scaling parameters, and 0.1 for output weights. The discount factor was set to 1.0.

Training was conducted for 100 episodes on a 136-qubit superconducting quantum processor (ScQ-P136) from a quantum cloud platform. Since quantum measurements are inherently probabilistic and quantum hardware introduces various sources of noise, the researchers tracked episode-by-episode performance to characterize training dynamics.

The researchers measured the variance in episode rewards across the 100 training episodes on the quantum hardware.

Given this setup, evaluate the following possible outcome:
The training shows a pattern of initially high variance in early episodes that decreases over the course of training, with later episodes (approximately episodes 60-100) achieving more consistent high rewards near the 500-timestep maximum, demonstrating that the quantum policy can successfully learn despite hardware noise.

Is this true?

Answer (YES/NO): NO